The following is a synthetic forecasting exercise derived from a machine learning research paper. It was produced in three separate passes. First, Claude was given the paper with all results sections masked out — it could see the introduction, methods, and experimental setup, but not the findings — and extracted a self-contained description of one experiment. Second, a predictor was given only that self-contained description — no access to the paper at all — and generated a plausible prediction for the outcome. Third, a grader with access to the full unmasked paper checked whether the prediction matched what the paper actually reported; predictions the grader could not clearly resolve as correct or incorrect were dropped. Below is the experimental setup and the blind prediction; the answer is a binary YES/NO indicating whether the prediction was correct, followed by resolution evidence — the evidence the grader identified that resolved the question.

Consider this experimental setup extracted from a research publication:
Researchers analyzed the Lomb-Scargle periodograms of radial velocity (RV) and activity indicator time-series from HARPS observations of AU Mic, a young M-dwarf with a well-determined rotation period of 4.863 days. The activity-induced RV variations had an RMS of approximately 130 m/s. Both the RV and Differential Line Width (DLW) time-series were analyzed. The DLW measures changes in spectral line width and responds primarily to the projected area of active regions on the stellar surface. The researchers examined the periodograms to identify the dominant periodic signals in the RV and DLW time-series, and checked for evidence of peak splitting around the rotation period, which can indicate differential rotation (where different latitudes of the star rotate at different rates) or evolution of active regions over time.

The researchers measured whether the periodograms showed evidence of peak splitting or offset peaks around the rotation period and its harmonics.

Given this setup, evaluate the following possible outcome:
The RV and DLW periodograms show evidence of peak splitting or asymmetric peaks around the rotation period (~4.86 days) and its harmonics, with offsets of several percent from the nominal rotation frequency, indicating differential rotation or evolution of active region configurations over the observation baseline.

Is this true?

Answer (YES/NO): NO